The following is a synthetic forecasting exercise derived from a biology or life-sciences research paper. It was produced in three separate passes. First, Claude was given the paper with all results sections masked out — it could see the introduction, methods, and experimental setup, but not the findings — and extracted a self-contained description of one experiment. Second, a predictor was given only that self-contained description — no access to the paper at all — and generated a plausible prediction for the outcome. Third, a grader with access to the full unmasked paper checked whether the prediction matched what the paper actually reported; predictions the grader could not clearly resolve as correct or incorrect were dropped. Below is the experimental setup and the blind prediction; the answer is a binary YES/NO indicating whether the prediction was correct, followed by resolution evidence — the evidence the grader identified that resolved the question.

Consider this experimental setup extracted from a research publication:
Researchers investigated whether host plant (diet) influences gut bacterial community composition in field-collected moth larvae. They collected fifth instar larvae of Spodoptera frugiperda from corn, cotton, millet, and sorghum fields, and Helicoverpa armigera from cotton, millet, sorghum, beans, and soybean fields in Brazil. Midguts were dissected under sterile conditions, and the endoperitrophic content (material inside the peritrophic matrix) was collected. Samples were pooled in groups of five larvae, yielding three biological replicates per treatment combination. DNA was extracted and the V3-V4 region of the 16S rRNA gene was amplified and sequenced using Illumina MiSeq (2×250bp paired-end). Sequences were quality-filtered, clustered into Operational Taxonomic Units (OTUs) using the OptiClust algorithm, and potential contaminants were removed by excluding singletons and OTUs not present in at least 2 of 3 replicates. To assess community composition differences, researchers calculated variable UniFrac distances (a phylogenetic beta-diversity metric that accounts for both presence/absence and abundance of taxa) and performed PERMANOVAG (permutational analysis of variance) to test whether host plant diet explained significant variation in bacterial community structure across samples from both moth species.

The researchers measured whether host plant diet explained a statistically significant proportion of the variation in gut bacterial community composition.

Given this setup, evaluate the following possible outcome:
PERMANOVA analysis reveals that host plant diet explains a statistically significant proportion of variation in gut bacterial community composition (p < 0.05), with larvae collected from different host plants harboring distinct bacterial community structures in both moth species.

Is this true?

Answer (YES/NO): YES